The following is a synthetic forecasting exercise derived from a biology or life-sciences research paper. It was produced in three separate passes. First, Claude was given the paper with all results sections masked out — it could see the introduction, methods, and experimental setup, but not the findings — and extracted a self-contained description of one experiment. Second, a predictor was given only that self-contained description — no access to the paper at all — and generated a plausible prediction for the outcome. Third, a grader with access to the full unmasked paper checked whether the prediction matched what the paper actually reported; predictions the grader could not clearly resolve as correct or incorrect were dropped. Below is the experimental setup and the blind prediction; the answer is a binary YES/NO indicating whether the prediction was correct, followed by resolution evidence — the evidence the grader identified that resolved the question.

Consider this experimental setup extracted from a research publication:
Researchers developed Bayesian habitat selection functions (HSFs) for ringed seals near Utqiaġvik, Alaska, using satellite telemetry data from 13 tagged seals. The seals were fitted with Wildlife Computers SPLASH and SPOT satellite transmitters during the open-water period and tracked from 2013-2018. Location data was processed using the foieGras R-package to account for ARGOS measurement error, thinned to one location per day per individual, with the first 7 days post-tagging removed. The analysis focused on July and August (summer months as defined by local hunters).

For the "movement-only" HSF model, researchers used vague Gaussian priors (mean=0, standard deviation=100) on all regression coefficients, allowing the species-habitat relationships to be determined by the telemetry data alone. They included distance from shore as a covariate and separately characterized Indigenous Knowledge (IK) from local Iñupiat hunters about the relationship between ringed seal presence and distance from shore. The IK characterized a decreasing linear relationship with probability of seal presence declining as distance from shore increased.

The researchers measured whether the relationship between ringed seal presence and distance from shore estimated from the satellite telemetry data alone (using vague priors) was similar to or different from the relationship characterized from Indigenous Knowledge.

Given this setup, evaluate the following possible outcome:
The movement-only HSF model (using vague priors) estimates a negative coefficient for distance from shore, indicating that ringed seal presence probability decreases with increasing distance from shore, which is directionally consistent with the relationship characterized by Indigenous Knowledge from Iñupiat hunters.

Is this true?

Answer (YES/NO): YES